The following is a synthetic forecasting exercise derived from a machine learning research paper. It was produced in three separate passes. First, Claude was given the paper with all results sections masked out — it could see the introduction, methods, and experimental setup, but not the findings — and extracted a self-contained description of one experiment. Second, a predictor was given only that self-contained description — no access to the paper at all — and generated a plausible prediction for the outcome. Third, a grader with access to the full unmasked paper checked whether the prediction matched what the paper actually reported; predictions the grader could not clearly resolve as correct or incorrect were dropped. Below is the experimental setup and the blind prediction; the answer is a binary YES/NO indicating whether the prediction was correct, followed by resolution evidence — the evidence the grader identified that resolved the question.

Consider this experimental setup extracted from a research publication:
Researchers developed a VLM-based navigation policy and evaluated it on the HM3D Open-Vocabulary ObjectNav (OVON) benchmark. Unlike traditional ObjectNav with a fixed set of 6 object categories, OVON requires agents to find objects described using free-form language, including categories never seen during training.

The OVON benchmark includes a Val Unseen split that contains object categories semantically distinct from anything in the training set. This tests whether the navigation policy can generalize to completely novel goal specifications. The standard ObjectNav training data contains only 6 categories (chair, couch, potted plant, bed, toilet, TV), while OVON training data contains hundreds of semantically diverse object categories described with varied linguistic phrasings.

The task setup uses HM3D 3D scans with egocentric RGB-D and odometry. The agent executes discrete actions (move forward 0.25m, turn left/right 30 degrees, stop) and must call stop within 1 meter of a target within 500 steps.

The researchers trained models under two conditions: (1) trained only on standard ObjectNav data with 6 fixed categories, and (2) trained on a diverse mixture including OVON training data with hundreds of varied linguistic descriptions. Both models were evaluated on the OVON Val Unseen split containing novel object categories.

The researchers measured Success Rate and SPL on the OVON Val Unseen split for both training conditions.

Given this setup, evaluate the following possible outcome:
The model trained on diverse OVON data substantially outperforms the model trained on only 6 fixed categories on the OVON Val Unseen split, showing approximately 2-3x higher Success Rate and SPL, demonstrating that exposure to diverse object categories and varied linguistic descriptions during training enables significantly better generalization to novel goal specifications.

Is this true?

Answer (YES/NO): NO